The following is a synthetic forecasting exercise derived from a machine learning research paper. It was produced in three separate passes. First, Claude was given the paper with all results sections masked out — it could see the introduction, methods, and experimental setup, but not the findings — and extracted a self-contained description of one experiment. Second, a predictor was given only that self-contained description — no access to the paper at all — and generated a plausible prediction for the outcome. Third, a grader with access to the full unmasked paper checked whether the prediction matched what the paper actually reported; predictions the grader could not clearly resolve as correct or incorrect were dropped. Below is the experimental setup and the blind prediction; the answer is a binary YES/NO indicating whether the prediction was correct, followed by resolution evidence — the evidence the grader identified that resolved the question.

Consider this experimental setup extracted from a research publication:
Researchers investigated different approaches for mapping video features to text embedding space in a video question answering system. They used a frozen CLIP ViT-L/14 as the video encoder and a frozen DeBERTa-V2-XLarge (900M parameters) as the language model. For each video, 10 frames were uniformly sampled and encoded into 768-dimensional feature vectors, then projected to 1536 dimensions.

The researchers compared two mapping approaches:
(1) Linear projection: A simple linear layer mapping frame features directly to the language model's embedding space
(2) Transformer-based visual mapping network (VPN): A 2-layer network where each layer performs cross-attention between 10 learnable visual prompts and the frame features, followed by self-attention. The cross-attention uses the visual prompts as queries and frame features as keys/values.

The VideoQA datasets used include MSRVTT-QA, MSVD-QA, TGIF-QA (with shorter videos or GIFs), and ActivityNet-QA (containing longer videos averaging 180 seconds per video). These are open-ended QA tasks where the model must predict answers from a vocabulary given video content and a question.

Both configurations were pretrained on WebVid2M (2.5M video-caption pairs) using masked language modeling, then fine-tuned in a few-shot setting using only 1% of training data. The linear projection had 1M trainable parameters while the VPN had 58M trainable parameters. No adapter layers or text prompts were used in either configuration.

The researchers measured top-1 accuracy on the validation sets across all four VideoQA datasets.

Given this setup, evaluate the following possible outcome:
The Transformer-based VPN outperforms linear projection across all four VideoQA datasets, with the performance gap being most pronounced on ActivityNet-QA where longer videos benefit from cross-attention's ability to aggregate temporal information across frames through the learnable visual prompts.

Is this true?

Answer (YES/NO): NO